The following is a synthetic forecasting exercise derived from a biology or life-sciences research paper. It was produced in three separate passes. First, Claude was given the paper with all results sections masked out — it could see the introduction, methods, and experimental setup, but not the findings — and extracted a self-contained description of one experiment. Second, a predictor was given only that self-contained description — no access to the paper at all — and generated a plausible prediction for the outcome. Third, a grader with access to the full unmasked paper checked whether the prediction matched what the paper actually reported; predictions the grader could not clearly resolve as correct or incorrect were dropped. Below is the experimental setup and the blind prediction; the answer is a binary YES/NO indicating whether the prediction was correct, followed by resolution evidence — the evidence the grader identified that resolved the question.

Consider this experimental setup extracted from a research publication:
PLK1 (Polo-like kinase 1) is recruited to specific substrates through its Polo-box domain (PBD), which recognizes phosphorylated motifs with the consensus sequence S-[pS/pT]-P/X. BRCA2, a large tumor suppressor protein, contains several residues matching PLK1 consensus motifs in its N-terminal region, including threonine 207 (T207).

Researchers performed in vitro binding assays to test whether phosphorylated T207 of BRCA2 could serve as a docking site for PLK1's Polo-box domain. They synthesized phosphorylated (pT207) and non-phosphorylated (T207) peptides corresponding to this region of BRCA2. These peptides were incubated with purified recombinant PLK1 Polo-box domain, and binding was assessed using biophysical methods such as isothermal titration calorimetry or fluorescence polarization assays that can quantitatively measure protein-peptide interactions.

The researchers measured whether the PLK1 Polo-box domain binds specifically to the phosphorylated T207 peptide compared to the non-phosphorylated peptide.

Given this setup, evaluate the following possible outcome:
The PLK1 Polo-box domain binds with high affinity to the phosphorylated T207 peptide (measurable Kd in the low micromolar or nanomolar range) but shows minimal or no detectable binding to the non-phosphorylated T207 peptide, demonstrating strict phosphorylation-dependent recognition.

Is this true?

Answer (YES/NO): YES